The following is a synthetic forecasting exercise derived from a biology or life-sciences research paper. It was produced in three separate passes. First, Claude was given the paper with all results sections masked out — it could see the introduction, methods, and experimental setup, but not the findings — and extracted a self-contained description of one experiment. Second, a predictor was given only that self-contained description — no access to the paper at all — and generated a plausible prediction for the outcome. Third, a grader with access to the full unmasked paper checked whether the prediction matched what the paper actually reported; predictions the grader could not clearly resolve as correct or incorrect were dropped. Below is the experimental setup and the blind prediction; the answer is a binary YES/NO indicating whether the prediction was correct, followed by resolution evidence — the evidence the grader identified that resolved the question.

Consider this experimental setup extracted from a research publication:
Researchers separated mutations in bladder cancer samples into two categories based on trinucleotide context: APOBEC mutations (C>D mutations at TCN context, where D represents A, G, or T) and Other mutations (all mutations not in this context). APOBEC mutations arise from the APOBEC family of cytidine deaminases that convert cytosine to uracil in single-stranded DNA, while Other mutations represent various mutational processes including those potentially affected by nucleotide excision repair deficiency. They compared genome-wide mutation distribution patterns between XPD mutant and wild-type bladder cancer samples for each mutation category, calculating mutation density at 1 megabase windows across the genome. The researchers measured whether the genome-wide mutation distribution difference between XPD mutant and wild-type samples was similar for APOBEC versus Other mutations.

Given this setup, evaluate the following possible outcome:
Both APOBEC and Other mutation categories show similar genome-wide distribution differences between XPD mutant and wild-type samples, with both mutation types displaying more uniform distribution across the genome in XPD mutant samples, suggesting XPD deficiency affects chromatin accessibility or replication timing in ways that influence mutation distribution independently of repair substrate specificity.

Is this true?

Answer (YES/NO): NO